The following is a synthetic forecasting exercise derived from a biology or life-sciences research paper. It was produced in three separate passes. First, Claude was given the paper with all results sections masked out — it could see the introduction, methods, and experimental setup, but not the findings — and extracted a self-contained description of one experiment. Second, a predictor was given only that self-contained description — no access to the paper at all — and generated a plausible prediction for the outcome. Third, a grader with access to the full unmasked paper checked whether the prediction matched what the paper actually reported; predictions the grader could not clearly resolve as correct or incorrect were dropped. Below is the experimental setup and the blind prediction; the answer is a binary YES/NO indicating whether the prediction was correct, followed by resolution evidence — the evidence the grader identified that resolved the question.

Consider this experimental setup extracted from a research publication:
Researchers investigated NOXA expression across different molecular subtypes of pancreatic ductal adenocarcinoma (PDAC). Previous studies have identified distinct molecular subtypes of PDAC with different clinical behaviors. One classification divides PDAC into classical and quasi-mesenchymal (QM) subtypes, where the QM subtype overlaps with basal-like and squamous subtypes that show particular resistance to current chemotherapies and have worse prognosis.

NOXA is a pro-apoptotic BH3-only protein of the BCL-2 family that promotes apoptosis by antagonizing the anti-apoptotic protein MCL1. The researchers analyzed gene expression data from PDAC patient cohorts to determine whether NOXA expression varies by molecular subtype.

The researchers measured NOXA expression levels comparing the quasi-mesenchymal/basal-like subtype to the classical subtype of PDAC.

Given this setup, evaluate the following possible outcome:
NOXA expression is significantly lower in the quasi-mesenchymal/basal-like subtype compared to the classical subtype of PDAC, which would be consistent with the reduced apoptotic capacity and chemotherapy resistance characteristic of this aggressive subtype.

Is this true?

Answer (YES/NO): NO